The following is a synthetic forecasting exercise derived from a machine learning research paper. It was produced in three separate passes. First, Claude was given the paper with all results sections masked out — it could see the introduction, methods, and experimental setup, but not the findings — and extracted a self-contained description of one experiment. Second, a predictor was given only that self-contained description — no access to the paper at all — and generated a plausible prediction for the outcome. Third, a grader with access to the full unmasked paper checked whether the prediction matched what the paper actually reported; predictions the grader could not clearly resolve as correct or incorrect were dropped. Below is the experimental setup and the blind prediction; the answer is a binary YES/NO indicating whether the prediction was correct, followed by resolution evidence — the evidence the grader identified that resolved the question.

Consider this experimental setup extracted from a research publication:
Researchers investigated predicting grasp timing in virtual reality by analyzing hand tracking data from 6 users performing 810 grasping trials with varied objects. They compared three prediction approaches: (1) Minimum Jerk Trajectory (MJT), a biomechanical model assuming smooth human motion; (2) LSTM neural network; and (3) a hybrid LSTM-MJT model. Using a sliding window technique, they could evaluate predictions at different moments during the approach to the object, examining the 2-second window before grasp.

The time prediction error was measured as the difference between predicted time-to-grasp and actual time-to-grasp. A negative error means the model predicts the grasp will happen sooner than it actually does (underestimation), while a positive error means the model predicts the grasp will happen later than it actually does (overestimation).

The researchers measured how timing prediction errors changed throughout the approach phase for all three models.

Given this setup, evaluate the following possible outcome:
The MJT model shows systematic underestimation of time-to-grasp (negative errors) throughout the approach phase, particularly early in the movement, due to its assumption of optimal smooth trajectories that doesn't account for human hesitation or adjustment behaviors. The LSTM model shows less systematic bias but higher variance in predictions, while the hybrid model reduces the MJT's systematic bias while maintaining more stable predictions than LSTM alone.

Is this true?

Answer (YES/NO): NO